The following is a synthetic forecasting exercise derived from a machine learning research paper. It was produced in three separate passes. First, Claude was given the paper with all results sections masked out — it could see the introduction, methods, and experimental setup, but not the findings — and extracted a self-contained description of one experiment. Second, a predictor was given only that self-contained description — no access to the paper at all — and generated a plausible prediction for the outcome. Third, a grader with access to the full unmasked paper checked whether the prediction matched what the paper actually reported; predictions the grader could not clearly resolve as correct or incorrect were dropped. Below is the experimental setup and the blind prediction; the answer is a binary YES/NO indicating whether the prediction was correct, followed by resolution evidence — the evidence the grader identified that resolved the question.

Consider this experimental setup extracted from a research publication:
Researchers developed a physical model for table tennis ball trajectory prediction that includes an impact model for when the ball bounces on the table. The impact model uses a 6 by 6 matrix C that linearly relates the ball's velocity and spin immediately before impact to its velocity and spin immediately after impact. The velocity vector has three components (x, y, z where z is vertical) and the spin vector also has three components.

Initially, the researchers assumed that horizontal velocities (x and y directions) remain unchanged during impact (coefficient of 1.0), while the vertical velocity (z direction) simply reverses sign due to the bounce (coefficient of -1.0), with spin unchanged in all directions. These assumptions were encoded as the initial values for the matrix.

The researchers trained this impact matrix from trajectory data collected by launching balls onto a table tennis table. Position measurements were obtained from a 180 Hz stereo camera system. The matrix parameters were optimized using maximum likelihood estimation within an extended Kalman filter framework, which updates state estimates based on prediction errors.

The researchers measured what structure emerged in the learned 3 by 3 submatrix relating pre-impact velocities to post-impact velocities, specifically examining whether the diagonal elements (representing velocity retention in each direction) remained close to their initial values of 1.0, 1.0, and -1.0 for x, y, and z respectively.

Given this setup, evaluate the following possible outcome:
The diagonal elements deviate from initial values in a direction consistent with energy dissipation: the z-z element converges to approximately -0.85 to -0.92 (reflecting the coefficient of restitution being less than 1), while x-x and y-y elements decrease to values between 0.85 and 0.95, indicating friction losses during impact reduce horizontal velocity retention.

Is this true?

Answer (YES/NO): NO